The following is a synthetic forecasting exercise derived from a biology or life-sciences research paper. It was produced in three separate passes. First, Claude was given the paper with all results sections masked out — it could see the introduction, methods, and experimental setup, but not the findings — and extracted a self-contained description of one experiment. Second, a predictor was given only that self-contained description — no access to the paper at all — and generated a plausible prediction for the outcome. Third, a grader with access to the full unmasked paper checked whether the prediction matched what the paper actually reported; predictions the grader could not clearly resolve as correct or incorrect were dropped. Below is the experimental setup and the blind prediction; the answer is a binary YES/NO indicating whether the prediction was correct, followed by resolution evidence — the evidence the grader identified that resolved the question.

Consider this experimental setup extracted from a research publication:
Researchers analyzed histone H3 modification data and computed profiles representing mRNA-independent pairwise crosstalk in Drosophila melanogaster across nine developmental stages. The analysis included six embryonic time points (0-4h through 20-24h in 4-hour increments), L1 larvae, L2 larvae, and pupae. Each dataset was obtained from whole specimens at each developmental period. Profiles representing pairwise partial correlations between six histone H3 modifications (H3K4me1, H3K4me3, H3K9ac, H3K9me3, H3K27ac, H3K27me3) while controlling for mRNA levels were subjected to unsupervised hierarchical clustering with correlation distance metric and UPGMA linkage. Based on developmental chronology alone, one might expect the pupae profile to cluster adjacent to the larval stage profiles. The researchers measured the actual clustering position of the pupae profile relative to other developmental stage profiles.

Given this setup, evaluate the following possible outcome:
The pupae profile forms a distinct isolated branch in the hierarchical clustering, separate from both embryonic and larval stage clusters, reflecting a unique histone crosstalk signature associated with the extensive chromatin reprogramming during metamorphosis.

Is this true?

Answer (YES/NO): NO